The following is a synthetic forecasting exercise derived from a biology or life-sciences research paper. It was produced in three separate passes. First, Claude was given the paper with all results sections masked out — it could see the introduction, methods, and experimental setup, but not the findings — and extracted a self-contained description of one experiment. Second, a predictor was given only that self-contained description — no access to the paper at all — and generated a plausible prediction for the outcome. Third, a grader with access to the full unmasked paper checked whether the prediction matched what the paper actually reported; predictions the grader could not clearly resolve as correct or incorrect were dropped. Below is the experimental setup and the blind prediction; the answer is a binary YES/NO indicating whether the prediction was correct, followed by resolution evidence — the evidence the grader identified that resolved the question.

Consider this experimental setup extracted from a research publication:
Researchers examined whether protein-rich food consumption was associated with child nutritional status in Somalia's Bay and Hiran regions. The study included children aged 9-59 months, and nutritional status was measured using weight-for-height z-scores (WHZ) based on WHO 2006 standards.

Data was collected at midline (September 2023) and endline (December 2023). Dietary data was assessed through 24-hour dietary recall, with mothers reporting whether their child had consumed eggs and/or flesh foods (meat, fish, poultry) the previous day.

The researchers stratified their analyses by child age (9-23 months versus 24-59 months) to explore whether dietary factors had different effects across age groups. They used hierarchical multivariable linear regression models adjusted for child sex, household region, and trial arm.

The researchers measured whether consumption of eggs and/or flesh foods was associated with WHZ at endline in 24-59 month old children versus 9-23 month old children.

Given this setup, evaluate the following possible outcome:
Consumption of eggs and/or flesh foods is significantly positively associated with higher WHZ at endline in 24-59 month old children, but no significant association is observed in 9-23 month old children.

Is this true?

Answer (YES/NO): YES